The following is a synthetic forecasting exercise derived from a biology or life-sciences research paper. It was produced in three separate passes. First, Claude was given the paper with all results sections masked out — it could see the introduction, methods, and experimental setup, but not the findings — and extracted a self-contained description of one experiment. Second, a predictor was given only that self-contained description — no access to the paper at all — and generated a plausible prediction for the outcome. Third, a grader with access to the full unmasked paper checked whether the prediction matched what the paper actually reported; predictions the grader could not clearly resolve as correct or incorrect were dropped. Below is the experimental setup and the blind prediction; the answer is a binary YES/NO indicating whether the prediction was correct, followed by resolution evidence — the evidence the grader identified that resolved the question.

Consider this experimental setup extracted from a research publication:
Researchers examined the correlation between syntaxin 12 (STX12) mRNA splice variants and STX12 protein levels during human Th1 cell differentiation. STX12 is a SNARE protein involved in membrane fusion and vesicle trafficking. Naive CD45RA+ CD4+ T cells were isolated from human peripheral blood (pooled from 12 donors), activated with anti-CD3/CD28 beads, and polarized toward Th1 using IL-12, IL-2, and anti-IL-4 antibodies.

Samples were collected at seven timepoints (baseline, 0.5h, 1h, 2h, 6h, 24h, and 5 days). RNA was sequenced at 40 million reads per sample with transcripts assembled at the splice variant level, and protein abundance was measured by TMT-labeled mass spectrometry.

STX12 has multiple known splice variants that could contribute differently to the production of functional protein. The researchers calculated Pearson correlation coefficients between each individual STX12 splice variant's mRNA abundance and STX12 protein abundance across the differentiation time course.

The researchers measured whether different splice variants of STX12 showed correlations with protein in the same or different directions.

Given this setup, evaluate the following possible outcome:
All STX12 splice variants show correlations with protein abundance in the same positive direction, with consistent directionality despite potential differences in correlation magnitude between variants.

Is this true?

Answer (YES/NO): NO